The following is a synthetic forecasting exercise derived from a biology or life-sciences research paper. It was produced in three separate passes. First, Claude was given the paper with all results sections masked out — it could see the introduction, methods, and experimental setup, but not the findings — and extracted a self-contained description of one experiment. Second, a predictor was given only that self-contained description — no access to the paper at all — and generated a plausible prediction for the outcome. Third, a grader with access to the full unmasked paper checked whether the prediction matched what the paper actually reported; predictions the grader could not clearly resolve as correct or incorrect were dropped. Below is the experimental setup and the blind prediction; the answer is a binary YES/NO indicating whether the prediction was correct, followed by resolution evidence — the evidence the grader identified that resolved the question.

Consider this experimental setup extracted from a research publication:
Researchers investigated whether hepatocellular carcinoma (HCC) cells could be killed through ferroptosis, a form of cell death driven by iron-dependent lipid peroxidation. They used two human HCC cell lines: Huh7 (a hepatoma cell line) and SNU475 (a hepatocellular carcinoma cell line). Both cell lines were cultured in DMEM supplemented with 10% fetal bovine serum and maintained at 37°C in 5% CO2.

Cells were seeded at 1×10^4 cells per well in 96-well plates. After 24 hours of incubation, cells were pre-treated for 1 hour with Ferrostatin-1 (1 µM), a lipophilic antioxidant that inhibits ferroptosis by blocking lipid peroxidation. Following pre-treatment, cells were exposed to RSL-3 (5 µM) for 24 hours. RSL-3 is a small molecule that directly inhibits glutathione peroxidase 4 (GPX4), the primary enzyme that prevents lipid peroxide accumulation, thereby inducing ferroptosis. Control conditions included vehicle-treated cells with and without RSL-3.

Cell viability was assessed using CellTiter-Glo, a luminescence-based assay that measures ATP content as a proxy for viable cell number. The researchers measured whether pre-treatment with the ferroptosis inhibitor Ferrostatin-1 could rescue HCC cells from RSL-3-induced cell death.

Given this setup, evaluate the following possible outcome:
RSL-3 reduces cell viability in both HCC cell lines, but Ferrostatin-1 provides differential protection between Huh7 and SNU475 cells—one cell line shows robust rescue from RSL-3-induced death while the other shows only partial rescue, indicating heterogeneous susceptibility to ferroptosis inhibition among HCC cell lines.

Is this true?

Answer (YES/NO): NO